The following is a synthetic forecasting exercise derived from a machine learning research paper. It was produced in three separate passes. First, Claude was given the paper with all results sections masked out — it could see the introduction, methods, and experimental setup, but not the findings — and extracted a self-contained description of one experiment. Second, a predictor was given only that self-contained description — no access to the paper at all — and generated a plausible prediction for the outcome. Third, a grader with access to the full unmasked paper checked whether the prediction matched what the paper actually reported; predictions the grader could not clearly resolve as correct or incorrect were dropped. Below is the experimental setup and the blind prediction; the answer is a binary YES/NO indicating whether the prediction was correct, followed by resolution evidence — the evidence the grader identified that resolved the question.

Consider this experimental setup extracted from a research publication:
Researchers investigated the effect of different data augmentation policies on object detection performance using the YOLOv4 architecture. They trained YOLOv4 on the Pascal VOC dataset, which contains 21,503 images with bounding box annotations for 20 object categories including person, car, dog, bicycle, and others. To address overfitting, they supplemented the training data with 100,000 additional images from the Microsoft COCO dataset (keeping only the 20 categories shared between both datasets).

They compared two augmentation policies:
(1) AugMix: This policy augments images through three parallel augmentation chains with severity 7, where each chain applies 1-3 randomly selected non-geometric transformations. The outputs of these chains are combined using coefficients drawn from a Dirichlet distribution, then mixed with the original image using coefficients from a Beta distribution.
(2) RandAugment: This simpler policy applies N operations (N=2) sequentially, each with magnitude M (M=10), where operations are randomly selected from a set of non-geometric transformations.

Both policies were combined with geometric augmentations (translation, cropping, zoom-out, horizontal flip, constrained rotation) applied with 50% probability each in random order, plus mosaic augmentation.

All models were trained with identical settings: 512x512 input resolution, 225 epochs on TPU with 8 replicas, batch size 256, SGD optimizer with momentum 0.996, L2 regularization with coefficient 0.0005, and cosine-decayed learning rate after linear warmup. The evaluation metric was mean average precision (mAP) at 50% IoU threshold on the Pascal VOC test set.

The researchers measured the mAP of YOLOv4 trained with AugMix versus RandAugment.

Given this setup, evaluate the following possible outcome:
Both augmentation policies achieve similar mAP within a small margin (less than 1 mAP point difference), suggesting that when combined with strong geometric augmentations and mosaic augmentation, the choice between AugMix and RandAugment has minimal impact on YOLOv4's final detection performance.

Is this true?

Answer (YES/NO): NO